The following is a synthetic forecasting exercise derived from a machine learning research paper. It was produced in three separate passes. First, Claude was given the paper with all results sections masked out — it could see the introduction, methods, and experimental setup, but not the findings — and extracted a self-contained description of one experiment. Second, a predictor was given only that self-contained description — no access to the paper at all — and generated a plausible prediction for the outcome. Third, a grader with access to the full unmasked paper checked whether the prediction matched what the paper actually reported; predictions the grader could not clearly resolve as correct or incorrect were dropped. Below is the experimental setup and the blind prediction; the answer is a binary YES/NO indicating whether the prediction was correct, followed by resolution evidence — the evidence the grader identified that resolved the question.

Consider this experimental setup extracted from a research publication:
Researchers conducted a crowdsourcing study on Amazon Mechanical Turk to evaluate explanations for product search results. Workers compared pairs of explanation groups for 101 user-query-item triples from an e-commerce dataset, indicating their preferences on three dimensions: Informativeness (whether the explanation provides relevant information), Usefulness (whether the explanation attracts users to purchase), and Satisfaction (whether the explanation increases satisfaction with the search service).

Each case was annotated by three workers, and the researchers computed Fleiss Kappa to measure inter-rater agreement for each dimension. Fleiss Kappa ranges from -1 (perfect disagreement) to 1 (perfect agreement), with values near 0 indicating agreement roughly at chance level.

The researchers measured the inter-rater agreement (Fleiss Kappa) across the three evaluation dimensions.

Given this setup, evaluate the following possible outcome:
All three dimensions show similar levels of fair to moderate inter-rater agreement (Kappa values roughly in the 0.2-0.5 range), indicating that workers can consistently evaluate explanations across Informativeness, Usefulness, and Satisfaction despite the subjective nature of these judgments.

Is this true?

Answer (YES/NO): NO